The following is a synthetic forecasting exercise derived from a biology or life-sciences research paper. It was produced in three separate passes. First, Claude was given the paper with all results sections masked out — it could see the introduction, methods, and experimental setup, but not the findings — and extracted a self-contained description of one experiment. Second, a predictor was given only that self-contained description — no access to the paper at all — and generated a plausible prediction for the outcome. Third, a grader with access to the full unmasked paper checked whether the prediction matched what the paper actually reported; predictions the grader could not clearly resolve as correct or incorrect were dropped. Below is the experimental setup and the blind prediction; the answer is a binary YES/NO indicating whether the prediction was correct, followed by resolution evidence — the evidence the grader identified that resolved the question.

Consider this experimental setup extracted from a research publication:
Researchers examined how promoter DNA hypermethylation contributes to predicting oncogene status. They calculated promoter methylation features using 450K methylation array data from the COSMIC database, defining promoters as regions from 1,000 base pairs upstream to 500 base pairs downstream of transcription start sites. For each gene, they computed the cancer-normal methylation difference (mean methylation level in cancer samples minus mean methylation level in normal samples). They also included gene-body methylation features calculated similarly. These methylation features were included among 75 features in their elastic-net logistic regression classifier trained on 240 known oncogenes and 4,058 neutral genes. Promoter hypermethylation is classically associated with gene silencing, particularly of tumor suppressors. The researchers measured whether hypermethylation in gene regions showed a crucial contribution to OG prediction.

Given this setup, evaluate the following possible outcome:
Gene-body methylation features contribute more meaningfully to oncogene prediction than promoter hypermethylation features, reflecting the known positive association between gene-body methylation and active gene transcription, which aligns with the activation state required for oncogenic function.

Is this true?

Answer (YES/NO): YES